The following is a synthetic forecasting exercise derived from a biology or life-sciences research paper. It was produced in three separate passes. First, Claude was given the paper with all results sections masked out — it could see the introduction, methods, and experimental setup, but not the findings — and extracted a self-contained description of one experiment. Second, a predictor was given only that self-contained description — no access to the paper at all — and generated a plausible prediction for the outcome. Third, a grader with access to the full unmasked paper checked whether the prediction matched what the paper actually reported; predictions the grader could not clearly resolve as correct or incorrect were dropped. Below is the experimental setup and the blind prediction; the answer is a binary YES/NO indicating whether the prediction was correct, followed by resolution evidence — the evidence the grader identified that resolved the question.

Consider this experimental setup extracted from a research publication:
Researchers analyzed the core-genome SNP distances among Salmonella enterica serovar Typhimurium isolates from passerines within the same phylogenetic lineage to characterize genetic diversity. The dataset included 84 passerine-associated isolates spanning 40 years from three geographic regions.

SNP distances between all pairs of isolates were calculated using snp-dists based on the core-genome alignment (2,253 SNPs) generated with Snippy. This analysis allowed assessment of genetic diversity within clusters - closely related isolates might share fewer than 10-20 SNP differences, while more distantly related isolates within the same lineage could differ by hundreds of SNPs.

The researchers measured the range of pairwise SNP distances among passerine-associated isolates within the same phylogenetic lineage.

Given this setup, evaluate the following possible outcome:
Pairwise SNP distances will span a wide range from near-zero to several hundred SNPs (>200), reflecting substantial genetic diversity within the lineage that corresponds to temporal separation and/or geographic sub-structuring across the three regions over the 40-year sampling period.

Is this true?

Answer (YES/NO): YES